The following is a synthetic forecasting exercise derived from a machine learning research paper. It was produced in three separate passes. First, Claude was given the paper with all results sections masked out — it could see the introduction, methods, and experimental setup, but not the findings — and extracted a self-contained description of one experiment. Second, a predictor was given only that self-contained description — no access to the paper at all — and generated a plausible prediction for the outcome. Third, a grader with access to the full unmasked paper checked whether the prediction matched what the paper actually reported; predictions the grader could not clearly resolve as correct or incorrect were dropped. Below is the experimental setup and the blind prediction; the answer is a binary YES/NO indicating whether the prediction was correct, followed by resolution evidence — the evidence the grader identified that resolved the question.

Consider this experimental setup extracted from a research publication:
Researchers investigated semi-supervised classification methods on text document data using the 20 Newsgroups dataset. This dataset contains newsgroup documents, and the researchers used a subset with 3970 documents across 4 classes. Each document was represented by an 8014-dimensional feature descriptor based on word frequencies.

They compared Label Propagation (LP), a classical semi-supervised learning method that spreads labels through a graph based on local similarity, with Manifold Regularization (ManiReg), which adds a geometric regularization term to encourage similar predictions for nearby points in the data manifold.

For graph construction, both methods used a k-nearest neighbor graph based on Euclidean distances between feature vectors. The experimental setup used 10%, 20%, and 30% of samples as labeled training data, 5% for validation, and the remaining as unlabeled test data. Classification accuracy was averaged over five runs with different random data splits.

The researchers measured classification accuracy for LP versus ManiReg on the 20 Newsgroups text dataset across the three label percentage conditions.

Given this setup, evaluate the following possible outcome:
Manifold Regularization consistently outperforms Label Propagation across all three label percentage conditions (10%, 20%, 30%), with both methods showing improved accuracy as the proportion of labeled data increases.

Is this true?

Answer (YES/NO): YES